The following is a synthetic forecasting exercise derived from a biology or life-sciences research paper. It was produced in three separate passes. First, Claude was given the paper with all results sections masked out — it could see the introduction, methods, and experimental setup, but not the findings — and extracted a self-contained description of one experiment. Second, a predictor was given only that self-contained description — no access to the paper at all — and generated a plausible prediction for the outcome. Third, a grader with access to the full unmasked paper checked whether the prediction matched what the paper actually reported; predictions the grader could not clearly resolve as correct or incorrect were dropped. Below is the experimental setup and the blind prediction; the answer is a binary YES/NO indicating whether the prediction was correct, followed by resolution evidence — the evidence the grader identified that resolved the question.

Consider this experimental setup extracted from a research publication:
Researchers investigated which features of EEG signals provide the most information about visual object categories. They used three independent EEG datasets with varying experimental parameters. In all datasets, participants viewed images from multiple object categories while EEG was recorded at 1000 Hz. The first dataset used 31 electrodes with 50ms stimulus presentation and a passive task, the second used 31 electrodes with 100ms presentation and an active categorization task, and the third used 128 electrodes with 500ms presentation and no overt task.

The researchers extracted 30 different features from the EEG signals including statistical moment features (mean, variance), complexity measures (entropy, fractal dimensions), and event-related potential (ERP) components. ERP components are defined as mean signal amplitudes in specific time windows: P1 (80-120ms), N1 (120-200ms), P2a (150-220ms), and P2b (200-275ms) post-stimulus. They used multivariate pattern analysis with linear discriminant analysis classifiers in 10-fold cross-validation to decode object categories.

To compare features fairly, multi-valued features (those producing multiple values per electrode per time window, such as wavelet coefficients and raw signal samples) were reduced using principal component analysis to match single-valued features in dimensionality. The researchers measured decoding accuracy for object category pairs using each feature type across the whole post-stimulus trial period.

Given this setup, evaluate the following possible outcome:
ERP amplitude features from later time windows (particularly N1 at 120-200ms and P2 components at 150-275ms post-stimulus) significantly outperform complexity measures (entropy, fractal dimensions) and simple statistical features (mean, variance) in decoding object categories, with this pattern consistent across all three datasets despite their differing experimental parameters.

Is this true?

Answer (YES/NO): NO